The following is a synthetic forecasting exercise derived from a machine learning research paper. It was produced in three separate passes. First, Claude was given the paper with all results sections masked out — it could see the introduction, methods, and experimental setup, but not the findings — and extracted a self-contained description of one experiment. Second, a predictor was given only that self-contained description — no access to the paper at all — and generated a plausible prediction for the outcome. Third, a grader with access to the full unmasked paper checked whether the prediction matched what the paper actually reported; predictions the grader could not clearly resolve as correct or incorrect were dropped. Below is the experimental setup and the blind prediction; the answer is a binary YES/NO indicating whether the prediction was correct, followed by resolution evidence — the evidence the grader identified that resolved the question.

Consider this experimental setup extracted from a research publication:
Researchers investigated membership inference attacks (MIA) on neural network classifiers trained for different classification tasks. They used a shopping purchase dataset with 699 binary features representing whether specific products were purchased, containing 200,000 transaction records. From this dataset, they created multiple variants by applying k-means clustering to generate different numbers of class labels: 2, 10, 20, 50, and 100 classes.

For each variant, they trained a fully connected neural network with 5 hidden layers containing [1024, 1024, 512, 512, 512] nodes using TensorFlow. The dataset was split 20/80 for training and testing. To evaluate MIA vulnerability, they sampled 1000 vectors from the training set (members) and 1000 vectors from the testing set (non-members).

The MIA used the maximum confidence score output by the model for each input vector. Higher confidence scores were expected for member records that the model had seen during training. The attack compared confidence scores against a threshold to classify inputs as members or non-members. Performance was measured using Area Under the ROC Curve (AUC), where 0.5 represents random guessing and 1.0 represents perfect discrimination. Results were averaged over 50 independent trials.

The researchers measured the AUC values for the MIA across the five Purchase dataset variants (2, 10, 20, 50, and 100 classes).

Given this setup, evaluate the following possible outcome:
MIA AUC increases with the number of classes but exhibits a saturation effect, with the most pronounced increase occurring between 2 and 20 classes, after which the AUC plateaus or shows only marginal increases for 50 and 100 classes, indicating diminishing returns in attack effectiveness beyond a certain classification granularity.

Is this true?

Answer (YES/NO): NO